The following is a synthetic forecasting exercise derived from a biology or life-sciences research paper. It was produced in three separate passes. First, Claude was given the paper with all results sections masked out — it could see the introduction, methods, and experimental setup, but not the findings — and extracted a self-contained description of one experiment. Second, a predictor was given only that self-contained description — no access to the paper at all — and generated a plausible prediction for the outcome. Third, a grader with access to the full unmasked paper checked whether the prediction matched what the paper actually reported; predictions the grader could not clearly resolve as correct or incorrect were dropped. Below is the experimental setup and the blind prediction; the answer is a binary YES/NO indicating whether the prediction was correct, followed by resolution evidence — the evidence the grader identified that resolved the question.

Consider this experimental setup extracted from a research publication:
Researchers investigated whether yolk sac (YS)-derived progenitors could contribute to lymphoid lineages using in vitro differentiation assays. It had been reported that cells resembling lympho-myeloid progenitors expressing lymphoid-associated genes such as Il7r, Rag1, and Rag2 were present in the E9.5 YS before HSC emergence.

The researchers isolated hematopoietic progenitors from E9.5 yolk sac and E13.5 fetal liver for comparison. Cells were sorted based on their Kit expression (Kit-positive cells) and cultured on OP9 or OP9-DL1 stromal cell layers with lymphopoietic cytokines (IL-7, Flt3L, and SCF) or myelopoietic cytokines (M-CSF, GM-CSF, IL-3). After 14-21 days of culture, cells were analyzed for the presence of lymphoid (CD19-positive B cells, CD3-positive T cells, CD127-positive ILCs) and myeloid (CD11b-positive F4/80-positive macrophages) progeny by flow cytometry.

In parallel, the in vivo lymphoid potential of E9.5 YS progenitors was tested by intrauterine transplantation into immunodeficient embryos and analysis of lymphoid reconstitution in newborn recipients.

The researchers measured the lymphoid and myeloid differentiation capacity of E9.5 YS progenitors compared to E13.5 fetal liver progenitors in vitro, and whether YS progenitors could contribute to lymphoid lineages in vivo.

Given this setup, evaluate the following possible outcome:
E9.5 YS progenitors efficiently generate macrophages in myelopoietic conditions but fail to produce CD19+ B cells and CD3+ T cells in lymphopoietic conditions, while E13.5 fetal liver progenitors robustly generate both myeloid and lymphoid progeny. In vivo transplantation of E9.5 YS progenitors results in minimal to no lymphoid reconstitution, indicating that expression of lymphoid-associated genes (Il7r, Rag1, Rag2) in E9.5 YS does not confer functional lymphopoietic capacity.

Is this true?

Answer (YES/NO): YES